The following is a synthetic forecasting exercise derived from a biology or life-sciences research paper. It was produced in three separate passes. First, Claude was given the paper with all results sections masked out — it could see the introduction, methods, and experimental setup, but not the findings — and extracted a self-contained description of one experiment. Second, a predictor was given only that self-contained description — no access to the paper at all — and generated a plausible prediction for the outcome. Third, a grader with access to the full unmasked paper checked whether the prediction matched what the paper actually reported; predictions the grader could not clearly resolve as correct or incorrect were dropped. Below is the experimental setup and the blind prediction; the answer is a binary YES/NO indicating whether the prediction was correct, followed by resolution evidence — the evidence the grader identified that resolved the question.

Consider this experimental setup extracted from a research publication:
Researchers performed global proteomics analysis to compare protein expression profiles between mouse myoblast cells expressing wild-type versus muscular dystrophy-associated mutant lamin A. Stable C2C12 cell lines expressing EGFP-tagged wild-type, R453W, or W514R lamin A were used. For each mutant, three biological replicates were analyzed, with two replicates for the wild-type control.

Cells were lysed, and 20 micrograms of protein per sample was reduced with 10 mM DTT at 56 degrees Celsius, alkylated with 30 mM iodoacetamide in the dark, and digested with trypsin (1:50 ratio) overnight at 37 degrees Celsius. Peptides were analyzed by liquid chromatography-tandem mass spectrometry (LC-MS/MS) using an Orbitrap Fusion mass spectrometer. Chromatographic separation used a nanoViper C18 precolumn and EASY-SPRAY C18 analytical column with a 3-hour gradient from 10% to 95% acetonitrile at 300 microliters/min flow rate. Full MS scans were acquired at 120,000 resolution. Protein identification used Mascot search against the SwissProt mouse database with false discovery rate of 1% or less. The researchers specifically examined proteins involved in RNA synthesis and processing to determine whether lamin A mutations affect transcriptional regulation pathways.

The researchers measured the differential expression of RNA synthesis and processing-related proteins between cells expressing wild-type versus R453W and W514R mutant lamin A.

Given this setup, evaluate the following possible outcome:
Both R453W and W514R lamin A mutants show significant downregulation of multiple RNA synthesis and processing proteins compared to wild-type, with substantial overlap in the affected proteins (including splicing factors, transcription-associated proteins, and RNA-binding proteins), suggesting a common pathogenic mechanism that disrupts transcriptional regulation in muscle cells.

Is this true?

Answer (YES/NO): NO